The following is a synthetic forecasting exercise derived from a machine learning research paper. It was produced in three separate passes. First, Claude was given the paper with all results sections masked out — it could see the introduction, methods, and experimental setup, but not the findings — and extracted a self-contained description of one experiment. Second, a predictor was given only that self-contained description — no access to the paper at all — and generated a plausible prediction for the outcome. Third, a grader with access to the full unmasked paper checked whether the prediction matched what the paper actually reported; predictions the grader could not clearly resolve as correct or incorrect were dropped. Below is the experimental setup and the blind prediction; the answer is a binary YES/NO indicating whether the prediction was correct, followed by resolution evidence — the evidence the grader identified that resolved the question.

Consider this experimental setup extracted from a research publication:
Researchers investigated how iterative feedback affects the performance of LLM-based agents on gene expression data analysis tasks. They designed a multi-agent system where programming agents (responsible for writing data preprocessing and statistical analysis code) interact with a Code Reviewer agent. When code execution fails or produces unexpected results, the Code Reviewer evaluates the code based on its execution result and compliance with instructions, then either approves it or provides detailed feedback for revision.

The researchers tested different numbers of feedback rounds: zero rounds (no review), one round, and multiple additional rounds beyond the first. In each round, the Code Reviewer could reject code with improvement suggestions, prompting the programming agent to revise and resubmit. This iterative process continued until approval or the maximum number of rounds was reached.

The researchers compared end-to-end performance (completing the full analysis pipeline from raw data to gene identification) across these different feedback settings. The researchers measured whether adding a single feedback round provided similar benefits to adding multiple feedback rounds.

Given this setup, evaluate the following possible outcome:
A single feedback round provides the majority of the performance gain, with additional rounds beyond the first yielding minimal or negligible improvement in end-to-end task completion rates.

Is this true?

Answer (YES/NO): YES